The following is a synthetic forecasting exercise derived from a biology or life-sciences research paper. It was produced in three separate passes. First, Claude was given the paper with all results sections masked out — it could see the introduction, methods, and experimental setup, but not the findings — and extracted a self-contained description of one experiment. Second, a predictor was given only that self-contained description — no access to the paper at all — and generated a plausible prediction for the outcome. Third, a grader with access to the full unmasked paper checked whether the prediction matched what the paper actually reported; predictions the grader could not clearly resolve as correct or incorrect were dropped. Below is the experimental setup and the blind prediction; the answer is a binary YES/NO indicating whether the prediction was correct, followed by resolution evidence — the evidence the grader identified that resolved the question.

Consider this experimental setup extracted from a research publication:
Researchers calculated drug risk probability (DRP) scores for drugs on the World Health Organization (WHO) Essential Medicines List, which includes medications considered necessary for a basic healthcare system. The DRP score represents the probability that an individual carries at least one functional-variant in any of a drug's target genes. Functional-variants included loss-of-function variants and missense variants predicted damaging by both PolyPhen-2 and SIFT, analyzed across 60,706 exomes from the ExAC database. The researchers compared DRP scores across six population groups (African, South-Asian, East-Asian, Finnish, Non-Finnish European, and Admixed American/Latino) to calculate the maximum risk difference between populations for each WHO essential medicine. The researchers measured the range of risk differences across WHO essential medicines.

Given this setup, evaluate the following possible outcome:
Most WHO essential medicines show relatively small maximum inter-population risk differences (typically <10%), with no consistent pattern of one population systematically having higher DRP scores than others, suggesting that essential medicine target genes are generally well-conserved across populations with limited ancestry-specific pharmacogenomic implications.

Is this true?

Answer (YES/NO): NO